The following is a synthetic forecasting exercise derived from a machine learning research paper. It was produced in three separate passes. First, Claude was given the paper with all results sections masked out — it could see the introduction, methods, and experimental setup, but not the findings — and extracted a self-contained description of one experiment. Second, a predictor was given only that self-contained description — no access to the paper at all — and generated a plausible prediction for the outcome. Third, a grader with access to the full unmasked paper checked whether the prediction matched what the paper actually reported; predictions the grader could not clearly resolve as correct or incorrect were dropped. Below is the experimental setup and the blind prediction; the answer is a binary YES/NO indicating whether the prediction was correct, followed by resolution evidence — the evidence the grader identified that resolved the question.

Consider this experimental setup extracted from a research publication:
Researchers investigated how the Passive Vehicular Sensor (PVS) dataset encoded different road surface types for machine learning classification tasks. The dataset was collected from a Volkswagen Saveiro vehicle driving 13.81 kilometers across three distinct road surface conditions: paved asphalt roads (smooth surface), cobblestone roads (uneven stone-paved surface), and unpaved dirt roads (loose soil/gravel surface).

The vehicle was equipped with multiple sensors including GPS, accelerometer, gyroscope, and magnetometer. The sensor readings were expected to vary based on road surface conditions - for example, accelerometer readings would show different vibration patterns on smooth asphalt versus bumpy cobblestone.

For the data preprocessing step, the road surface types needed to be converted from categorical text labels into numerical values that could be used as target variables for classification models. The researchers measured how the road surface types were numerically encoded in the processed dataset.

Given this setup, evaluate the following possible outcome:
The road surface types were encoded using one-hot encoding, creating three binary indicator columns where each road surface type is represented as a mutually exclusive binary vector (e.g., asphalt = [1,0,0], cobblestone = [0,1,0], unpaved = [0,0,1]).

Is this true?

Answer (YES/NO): NO